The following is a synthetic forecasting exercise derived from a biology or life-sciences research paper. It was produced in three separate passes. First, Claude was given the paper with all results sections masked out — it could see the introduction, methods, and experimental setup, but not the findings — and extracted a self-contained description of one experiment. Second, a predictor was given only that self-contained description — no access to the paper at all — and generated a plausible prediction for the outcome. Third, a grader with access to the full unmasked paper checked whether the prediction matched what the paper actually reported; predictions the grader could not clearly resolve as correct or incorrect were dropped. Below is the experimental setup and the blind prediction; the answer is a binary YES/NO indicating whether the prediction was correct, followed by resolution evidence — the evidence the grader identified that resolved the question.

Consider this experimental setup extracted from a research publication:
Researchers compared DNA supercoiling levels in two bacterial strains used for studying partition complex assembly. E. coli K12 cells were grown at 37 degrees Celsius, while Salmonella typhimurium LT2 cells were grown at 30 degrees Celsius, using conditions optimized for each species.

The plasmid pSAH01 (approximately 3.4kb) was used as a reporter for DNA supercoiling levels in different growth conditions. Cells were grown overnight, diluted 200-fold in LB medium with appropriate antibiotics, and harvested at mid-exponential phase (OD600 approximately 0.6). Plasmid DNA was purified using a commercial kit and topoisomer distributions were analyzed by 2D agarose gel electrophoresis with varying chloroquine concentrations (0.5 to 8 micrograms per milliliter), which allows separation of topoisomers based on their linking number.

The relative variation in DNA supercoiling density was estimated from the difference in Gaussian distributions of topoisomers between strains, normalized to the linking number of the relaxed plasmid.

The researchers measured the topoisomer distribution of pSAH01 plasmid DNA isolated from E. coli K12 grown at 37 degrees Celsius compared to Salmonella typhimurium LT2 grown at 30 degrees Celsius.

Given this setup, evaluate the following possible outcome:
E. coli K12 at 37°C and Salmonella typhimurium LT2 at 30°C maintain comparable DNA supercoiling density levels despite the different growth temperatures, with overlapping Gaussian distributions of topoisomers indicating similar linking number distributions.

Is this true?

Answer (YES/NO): NO